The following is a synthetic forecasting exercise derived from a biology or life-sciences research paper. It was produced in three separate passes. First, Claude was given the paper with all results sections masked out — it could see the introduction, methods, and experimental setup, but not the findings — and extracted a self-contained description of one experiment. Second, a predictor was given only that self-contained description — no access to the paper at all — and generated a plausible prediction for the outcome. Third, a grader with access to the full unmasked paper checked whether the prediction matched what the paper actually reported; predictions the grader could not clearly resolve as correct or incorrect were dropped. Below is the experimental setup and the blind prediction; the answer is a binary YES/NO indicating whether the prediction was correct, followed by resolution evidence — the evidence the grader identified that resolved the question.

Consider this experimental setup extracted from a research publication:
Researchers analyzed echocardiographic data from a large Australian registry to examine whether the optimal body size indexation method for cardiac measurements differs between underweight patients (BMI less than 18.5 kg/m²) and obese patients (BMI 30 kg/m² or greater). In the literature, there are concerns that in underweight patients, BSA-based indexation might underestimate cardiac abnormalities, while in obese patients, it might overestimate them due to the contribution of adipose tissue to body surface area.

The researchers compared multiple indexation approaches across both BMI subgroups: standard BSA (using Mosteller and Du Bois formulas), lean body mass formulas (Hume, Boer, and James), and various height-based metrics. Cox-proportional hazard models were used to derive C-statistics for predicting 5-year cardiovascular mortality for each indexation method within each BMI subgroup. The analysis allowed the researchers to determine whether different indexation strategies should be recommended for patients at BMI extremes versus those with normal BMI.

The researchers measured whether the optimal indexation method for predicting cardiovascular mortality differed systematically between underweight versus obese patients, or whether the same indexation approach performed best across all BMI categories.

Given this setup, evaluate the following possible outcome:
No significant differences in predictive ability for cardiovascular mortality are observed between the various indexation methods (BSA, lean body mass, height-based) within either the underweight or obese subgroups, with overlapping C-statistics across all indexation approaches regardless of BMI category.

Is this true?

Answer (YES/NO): YES